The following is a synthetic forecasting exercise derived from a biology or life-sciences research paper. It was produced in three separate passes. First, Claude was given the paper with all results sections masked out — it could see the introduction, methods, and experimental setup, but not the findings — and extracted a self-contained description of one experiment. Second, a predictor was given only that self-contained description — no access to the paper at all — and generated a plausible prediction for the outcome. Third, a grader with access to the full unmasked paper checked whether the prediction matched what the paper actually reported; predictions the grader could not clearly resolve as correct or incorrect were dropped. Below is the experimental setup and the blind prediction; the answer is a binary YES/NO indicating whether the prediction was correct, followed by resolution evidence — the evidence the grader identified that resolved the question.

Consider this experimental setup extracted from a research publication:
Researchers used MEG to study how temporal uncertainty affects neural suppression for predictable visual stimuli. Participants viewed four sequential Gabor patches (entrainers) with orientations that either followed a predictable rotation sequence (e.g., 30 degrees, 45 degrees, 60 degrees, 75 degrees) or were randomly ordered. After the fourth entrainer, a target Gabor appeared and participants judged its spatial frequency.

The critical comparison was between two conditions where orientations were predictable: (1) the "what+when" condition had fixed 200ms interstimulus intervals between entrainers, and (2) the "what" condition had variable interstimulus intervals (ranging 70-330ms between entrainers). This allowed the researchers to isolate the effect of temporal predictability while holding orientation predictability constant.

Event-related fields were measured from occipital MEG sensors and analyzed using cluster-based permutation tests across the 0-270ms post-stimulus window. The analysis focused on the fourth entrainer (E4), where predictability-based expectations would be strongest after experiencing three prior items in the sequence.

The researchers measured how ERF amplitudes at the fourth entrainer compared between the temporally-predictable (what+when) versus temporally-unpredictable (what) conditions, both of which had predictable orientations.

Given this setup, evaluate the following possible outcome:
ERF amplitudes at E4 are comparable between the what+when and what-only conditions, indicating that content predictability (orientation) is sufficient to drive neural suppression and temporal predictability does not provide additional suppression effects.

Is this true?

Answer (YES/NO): NO